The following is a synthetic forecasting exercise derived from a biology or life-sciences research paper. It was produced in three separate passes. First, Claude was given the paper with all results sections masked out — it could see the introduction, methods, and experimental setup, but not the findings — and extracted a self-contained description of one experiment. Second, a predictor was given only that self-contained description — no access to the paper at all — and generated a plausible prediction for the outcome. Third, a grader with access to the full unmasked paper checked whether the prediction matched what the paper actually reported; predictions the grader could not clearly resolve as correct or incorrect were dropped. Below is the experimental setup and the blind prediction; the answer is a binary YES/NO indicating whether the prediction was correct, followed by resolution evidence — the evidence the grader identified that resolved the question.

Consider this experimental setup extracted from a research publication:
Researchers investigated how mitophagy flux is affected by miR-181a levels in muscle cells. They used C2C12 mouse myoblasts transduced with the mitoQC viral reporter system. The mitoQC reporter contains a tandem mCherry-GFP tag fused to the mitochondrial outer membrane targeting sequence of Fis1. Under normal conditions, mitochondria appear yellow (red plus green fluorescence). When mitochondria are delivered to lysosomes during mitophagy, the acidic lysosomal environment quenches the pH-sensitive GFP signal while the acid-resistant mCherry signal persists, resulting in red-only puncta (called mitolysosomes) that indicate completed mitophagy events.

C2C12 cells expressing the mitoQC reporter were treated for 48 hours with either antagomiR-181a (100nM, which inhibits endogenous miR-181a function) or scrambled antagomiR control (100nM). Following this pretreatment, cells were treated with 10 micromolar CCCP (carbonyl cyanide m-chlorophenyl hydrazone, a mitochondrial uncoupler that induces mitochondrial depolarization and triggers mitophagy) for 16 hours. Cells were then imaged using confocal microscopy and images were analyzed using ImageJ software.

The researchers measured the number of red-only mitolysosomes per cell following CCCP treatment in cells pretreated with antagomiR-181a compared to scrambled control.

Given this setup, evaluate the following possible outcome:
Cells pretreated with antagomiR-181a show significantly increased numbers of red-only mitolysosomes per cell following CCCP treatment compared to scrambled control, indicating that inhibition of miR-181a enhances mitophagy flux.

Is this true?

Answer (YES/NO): NO